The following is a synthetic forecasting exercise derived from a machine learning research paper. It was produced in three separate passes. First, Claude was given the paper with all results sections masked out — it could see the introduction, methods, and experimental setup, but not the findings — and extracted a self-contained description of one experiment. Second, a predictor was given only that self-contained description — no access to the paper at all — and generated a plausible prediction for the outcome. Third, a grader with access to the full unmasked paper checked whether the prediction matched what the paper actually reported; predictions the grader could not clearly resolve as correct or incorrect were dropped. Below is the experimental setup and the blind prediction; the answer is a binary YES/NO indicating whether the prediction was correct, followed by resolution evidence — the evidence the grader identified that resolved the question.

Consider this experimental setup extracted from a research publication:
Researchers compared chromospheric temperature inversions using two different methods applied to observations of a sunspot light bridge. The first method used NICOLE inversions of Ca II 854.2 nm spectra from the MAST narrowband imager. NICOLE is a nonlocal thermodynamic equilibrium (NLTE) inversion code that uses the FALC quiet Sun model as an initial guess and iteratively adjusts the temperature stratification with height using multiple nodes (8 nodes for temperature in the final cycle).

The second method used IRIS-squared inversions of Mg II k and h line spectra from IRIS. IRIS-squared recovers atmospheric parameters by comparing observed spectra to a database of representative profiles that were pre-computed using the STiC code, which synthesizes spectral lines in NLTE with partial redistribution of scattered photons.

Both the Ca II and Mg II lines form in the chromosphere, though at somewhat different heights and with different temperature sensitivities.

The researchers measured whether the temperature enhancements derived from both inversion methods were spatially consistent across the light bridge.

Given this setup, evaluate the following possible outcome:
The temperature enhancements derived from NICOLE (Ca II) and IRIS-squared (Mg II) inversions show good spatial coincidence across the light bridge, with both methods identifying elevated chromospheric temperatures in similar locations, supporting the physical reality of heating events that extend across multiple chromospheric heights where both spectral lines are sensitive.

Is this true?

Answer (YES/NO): YES